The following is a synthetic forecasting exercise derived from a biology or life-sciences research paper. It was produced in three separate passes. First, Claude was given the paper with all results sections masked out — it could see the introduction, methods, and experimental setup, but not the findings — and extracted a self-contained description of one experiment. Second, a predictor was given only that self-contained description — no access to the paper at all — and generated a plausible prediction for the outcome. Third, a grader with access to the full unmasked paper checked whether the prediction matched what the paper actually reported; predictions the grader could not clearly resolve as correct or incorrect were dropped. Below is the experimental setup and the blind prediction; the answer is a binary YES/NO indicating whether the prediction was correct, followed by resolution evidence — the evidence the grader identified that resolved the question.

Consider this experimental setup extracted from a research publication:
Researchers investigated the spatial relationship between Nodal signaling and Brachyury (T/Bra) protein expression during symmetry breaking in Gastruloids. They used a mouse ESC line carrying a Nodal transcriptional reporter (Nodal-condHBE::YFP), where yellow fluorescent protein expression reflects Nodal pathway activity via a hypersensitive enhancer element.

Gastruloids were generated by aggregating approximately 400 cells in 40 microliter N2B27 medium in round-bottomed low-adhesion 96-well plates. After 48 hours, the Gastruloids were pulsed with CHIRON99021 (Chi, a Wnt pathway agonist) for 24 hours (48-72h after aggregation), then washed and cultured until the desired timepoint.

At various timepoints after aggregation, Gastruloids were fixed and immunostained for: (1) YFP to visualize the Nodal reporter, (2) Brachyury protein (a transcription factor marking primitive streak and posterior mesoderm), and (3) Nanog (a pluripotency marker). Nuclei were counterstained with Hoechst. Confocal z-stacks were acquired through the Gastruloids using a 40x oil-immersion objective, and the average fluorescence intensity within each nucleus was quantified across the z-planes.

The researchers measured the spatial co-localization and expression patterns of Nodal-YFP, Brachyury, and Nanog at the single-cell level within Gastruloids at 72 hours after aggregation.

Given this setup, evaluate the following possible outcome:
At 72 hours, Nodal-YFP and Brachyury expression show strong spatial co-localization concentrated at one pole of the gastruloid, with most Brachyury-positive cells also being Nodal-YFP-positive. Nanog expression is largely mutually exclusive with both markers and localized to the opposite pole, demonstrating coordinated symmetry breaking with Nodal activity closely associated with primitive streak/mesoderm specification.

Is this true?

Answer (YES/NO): NO